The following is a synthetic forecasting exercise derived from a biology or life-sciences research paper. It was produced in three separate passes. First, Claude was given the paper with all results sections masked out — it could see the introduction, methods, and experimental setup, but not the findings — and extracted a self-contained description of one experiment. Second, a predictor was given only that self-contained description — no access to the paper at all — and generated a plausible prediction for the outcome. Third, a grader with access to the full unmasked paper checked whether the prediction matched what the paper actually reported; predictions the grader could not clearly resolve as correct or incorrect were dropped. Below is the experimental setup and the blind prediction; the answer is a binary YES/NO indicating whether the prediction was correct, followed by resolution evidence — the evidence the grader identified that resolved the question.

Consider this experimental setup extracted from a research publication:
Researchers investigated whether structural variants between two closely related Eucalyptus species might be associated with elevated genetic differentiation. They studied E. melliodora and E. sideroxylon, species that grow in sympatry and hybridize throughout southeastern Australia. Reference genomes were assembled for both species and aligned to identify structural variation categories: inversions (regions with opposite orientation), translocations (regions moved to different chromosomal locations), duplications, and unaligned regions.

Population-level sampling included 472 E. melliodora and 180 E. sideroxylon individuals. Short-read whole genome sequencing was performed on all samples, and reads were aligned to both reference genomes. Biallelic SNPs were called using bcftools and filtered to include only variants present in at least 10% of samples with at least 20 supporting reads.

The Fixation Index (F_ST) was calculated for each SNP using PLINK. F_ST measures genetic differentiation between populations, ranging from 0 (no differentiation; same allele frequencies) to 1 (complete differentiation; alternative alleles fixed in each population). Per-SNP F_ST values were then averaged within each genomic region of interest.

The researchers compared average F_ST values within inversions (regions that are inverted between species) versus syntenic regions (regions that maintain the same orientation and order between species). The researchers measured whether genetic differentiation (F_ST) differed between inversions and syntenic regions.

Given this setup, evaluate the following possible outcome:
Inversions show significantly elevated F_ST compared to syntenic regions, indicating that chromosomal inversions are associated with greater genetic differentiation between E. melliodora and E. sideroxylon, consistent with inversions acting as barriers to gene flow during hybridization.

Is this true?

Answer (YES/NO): NO